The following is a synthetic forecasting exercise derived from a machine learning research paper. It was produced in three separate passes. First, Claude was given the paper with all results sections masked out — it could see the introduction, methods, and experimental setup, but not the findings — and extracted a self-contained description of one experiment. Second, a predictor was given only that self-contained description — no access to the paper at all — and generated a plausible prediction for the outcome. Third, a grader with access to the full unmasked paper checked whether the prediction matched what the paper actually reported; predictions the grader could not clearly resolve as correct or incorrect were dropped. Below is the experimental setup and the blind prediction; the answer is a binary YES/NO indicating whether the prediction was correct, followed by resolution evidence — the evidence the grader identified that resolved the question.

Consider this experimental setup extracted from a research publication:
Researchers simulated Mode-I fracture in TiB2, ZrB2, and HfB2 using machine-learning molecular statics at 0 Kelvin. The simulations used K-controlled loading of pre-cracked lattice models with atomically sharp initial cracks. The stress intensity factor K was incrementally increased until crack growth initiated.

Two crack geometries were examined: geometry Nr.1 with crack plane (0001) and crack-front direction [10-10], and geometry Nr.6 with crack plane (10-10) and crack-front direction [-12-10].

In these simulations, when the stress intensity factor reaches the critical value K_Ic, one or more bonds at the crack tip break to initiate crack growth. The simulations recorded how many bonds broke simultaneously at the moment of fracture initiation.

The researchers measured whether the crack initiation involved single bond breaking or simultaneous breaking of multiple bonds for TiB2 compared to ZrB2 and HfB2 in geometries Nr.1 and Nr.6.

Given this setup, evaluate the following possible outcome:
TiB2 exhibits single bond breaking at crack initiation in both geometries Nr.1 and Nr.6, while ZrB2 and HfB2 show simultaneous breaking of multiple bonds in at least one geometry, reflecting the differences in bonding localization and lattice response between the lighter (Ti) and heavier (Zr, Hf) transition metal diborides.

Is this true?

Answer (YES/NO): YES